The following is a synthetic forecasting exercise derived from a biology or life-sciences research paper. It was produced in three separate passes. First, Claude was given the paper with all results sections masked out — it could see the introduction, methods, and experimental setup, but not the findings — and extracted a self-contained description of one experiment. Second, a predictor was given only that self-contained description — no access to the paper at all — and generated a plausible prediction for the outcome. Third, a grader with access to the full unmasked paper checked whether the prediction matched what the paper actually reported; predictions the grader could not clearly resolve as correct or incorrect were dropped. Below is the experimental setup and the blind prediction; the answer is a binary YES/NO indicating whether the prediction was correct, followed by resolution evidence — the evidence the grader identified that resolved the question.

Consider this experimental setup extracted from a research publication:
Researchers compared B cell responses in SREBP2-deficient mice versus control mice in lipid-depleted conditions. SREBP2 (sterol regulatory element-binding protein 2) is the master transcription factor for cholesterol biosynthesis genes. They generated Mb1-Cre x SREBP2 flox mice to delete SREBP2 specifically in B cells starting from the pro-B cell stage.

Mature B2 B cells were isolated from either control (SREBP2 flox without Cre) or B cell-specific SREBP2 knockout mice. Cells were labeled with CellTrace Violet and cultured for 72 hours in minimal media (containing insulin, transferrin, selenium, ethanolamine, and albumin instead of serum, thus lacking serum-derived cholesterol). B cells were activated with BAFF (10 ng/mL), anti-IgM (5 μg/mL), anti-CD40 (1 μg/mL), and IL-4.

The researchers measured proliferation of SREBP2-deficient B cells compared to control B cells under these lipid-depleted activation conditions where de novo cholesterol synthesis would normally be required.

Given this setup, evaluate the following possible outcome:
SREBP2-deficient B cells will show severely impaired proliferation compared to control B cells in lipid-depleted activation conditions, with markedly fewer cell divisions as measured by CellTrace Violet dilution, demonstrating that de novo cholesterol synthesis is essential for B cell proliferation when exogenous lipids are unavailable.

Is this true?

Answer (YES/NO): YES